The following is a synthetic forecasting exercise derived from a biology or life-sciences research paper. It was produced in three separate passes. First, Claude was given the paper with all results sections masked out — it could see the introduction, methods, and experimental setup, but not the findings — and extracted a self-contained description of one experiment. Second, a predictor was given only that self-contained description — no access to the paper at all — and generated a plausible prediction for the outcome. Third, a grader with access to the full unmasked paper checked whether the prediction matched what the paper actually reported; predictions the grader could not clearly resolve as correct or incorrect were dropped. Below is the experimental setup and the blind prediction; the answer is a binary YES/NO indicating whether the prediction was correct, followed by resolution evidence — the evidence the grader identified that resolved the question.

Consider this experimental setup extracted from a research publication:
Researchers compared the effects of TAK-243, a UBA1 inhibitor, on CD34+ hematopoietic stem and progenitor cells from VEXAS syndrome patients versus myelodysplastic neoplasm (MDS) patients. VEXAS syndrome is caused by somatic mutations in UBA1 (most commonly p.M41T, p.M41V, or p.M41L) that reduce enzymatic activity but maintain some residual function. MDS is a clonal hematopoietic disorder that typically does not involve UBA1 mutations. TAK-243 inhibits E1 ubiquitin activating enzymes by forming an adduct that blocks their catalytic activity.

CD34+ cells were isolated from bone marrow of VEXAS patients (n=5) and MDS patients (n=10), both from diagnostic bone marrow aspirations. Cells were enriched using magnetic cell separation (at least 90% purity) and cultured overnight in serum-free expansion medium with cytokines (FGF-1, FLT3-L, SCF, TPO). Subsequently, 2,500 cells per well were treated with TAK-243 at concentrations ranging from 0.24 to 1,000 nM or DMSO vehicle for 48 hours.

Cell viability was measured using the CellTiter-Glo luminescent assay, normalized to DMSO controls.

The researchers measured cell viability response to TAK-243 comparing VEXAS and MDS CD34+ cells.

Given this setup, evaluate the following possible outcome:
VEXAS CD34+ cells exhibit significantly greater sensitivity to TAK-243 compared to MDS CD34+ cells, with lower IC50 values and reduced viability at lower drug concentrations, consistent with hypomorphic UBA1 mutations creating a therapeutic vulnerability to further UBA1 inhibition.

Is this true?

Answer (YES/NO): YES